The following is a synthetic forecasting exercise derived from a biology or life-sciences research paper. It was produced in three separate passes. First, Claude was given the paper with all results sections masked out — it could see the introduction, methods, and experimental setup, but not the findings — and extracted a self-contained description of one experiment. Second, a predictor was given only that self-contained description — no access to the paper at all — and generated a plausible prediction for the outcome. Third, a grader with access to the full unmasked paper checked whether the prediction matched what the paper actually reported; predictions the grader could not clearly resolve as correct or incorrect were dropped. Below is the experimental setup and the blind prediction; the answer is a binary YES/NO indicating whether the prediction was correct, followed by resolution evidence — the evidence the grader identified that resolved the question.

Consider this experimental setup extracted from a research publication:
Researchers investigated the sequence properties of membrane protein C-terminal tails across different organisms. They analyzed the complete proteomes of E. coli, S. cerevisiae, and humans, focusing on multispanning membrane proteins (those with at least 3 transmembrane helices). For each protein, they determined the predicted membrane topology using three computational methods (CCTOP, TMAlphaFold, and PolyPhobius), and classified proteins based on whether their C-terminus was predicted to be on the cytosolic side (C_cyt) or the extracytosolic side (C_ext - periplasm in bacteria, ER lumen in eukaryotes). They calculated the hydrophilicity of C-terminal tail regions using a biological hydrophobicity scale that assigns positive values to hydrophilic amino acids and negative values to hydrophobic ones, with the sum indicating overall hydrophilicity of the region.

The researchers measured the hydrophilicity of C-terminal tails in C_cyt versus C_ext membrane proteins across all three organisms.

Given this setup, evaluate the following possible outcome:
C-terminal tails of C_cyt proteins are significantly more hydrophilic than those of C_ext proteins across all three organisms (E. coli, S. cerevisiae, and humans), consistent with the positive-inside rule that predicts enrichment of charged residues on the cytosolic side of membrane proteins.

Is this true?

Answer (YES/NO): YES